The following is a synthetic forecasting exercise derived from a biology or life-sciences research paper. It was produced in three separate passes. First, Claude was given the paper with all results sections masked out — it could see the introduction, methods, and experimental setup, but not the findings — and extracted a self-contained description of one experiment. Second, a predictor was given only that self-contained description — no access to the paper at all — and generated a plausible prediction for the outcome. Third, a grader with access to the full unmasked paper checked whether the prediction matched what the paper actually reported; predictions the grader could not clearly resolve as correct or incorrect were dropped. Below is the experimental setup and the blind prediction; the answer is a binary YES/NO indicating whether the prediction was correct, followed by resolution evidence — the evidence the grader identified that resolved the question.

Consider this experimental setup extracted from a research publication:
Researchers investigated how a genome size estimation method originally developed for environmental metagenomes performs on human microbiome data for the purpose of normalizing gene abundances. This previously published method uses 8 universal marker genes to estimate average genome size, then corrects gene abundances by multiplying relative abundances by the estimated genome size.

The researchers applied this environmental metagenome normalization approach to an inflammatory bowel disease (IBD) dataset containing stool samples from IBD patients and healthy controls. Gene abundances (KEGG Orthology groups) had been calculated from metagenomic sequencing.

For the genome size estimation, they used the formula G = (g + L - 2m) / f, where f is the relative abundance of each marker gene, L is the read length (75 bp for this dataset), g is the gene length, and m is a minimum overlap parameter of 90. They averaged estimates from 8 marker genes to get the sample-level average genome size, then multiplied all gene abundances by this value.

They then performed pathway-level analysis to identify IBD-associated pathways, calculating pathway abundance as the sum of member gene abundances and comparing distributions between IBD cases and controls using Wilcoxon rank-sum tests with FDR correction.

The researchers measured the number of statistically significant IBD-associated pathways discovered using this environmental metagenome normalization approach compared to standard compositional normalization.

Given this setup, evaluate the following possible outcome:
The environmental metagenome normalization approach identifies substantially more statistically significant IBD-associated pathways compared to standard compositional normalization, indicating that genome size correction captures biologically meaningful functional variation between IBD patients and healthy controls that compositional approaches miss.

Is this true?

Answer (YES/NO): NO